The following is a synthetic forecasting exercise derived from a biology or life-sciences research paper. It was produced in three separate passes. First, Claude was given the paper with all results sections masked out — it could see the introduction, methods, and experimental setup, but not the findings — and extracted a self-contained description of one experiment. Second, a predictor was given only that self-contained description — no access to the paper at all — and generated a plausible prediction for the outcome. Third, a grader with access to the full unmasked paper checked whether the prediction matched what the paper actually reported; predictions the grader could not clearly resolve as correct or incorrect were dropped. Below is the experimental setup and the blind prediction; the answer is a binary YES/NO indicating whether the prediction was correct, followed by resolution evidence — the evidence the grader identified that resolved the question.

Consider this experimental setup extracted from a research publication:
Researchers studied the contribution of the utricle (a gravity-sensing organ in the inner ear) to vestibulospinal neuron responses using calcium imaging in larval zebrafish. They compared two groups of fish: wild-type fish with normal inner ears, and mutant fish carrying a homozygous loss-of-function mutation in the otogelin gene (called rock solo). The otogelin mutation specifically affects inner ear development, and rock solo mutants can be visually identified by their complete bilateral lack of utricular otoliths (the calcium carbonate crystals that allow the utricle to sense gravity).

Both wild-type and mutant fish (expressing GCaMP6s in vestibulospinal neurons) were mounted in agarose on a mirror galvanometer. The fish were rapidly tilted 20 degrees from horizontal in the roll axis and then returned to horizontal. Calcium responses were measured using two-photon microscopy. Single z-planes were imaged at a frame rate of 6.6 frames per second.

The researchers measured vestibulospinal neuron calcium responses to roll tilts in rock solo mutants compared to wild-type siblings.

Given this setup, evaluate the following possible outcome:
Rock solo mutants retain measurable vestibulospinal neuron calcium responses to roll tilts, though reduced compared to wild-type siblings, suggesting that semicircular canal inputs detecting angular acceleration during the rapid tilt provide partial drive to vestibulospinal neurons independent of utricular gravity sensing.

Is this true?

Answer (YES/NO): NO